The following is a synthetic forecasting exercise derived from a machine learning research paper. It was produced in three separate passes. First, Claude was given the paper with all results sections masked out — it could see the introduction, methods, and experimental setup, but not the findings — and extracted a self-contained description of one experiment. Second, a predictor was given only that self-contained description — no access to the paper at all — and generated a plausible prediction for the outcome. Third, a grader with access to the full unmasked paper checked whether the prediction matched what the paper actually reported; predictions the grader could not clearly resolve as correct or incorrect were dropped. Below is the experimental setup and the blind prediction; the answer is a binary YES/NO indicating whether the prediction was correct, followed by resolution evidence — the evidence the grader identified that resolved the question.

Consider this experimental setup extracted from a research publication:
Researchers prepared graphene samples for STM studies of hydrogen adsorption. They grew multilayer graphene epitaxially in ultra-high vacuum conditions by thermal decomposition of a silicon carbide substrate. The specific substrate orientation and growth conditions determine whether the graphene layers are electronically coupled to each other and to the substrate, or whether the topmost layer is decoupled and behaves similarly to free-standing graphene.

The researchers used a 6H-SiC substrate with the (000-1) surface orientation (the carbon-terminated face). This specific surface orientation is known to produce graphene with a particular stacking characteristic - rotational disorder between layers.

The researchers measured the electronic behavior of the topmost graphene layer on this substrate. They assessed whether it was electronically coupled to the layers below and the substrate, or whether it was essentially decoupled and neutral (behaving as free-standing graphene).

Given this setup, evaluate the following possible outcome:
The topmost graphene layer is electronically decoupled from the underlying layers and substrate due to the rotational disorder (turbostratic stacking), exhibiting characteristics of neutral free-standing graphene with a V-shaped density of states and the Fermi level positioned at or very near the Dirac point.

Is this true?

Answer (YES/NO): YES